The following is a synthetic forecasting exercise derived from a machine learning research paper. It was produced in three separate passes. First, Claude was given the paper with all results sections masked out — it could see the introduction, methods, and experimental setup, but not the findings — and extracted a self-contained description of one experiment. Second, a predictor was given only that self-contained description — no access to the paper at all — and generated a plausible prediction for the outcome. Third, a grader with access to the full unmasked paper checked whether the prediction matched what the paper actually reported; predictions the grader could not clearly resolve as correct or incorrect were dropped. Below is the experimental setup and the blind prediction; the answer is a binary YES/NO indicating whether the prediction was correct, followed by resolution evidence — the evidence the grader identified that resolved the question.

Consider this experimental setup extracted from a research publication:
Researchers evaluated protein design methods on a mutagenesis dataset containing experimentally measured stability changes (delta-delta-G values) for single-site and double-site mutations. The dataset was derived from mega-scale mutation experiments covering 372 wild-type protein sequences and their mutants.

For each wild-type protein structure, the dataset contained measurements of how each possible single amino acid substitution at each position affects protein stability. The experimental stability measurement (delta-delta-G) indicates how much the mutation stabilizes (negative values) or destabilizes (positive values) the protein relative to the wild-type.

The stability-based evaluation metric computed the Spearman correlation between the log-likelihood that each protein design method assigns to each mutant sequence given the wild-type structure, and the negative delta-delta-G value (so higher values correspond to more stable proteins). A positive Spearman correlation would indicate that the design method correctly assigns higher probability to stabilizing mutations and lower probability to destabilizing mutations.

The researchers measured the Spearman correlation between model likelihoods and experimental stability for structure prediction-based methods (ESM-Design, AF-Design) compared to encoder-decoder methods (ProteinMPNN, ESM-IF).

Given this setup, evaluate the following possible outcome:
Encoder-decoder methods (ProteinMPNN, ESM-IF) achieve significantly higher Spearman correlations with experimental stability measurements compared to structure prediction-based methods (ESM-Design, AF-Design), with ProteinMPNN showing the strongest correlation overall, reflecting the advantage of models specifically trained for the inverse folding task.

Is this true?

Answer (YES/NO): NO